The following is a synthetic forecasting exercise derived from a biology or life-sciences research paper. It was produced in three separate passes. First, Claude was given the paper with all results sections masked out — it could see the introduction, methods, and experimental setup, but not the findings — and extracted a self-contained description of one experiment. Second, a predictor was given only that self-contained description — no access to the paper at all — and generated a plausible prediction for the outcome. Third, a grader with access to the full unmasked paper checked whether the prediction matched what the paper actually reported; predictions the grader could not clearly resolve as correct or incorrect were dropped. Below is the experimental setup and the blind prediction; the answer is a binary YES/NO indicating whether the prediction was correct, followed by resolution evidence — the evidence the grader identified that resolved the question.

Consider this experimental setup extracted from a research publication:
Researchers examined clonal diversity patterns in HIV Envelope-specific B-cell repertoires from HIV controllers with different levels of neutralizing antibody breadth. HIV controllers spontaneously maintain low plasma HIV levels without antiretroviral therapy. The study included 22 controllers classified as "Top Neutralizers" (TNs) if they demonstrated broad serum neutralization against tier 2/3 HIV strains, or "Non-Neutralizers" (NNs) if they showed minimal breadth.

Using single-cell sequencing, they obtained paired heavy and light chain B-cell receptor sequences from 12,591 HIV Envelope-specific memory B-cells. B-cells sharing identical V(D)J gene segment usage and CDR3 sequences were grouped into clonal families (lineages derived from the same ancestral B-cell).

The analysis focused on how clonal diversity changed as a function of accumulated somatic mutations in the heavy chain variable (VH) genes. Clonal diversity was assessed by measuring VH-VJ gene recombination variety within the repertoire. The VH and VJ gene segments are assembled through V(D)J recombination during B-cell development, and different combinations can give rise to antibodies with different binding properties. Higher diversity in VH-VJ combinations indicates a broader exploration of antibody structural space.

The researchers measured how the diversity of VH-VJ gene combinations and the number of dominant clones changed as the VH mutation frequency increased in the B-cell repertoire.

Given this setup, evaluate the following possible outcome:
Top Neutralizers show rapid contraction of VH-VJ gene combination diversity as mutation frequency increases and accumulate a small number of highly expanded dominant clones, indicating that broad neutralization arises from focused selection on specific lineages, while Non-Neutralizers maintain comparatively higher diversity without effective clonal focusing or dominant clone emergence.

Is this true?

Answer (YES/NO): YES